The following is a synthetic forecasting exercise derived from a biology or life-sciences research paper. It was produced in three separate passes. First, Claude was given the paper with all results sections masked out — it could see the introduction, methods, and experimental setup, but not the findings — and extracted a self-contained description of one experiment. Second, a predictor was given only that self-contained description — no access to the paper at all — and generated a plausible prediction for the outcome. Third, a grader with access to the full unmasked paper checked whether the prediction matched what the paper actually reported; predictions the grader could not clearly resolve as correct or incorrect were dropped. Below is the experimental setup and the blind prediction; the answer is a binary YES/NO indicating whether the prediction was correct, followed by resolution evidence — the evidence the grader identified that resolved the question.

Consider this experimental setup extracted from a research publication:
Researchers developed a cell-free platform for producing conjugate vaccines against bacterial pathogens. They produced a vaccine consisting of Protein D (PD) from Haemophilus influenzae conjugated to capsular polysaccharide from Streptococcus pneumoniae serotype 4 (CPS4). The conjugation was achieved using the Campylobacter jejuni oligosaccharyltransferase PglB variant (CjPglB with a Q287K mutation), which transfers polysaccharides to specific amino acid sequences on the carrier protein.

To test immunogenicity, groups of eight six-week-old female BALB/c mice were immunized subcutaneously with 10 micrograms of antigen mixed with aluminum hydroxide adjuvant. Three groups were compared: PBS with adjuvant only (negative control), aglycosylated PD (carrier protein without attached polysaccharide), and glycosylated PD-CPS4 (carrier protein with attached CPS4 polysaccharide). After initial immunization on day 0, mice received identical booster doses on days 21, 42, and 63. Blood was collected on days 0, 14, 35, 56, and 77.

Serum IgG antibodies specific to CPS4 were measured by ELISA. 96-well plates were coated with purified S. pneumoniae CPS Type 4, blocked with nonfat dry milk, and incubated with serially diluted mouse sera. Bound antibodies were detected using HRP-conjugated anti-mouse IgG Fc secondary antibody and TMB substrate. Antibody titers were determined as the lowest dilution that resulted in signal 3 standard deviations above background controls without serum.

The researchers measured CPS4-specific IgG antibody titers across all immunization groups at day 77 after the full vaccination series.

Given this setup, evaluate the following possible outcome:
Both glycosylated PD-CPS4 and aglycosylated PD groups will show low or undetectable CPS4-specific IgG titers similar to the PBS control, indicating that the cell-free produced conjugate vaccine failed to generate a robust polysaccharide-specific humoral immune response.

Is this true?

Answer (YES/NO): NO